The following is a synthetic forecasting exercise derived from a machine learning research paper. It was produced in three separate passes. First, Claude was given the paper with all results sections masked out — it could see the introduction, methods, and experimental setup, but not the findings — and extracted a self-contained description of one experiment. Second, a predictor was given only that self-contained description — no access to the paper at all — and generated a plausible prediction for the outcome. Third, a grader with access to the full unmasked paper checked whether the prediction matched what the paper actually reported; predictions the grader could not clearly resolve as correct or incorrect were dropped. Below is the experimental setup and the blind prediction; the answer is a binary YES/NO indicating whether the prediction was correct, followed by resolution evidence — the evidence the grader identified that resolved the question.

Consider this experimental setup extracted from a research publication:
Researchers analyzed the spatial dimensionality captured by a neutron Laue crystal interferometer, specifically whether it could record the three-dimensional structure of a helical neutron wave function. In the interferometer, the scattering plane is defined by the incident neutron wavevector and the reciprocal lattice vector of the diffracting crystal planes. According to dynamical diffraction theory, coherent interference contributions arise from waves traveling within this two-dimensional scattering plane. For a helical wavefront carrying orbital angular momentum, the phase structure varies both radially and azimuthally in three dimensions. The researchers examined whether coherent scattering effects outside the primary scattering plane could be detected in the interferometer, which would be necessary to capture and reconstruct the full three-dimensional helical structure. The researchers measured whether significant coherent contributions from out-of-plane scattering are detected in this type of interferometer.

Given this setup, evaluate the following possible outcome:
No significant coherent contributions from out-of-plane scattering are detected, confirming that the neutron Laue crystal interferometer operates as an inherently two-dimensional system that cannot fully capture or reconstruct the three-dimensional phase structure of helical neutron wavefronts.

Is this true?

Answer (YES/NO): YES